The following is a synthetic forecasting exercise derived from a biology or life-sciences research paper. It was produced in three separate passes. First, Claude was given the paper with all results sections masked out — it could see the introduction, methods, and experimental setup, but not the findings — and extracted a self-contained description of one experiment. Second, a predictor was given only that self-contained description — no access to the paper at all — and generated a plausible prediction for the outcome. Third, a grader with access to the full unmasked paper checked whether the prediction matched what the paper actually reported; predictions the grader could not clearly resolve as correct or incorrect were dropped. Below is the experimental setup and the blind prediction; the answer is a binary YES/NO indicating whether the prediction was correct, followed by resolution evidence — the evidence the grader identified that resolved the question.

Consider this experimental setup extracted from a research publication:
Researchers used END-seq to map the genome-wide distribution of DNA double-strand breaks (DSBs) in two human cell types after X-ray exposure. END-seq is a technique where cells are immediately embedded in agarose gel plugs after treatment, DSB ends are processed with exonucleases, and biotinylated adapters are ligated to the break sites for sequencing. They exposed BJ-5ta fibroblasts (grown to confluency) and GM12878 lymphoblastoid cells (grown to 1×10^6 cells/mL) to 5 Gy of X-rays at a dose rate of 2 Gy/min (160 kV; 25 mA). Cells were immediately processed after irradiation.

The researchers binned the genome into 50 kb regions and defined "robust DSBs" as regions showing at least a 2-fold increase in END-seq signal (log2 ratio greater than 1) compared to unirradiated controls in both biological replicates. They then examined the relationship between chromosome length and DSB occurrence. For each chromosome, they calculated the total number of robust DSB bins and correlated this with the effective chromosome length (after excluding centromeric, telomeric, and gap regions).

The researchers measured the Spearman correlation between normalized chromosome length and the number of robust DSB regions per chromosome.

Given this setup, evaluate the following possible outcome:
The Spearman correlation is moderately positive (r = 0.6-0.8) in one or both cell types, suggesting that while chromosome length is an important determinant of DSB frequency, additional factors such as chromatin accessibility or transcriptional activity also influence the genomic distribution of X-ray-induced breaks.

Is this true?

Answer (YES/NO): NO